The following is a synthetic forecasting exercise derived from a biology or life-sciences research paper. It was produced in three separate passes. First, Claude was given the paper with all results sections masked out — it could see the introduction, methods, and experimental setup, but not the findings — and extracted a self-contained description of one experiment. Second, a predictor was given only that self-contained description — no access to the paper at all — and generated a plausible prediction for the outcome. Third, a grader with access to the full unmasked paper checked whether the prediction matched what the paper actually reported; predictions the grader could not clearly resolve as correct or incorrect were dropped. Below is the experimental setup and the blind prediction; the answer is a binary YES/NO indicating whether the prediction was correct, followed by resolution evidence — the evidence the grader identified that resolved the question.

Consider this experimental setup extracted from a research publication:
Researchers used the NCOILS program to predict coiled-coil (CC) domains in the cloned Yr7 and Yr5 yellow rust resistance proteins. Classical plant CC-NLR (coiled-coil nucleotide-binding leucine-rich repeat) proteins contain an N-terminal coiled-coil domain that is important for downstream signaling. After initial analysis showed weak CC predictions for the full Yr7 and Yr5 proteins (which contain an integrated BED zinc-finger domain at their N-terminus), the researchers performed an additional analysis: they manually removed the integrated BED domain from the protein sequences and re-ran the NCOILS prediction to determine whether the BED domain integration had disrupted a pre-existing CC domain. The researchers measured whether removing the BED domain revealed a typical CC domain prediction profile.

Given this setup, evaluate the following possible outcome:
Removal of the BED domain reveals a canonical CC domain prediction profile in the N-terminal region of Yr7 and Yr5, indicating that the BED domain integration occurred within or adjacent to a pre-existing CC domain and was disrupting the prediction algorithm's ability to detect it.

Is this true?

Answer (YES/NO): NO